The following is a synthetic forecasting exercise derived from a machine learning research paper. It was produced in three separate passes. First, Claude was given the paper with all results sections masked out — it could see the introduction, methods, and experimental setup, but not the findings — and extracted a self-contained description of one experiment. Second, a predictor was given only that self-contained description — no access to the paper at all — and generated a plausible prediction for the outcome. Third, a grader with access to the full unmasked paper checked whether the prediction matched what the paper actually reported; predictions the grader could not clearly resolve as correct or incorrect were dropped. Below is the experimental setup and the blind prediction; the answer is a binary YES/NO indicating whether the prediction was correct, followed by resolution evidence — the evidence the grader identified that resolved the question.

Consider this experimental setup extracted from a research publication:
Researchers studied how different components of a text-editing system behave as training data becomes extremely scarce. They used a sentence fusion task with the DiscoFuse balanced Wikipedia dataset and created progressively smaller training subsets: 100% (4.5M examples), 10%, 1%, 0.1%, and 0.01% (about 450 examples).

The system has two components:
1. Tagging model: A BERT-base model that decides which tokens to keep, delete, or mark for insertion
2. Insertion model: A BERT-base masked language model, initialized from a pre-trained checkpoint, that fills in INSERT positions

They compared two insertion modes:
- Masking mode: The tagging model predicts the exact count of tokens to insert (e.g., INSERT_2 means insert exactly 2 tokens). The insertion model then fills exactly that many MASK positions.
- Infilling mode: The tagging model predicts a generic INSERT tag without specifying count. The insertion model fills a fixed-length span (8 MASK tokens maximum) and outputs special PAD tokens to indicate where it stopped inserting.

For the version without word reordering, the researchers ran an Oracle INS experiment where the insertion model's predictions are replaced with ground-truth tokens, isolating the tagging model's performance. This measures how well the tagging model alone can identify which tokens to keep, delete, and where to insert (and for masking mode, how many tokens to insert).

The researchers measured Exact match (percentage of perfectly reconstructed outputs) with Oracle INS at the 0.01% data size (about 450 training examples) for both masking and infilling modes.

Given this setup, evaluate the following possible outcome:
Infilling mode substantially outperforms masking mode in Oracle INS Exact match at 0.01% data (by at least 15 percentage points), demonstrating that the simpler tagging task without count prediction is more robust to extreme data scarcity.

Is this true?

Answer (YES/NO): NO